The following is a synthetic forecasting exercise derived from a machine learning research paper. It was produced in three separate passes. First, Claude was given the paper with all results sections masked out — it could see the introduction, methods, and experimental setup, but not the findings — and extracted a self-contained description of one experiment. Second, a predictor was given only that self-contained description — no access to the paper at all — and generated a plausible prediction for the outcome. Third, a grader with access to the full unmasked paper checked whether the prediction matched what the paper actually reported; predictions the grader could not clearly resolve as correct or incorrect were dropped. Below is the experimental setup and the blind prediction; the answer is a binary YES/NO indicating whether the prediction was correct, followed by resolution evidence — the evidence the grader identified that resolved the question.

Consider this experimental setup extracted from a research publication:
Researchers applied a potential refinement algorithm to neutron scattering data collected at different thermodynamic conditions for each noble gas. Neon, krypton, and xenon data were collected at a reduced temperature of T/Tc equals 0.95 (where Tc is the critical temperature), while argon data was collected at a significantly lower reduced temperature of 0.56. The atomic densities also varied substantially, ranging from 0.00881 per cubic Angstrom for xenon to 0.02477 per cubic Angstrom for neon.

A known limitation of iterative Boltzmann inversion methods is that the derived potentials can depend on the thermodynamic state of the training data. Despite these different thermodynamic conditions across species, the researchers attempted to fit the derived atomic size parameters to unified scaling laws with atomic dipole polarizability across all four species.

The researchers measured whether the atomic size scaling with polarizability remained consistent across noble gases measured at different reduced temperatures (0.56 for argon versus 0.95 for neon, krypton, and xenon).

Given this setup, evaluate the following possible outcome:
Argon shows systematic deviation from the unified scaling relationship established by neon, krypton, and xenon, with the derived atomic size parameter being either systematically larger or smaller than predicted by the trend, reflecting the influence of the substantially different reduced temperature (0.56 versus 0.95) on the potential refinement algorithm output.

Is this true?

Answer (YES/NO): NO